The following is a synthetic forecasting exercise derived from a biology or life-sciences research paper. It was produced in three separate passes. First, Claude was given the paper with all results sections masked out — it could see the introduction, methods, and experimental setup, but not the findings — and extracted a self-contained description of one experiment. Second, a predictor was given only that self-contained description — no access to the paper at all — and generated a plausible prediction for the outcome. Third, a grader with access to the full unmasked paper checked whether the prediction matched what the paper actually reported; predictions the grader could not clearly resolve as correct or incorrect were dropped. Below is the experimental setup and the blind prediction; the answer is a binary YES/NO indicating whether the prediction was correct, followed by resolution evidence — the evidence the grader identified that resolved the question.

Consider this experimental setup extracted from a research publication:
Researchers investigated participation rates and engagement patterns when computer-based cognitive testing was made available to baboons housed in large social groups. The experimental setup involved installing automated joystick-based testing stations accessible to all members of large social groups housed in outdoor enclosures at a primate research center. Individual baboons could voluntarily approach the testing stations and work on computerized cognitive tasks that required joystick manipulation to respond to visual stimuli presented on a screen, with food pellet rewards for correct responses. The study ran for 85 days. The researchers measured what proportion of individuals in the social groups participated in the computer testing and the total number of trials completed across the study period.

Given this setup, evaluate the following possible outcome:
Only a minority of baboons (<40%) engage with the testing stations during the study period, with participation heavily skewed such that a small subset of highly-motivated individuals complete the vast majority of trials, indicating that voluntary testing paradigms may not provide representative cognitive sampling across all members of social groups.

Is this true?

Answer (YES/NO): NO